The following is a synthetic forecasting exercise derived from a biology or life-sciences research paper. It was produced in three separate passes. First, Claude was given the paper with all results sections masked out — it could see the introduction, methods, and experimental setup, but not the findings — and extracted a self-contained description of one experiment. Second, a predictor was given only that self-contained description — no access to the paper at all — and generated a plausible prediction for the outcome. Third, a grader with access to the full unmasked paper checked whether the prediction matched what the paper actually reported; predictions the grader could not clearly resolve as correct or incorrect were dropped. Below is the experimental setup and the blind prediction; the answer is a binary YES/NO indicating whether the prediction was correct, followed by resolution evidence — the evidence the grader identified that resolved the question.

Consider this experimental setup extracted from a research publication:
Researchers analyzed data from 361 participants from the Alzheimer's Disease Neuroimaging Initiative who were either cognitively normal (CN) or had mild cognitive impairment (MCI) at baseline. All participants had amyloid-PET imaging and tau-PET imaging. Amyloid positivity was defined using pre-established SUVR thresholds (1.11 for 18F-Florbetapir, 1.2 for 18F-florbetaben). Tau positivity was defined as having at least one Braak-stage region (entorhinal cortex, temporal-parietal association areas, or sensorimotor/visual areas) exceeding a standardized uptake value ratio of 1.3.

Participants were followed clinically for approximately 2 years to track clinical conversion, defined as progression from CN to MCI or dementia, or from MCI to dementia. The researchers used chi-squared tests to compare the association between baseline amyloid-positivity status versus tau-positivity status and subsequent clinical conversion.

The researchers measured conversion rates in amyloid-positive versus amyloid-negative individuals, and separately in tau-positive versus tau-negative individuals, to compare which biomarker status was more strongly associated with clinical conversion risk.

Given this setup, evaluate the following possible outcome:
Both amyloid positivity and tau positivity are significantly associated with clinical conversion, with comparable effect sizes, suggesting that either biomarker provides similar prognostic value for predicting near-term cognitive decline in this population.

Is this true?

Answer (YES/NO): NO